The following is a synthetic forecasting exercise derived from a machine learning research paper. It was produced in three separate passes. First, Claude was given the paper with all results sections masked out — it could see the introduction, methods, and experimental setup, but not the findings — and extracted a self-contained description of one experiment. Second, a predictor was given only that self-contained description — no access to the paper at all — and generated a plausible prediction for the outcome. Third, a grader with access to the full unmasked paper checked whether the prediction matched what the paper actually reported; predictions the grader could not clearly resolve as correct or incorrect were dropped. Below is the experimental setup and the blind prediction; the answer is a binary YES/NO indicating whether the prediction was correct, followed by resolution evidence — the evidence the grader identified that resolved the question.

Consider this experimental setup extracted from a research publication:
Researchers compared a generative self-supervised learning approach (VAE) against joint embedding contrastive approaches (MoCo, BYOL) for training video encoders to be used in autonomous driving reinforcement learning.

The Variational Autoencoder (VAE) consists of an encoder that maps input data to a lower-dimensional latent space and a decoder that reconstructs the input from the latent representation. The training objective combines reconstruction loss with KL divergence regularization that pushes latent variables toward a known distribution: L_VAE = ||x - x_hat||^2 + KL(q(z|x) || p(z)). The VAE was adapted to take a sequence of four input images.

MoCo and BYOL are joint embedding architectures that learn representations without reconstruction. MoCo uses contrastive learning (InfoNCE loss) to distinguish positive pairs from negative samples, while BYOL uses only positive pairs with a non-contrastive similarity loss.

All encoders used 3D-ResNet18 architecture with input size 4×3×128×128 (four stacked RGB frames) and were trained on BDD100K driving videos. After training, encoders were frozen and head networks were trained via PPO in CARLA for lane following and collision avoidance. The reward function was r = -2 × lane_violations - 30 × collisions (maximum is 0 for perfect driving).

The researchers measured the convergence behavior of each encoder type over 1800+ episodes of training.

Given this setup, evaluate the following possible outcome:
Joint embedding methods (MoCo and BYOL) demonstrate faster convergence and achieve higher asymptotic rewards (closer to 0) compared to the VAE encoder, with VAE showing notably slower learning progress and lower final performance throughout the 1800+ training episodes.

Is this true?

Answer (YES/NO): NO